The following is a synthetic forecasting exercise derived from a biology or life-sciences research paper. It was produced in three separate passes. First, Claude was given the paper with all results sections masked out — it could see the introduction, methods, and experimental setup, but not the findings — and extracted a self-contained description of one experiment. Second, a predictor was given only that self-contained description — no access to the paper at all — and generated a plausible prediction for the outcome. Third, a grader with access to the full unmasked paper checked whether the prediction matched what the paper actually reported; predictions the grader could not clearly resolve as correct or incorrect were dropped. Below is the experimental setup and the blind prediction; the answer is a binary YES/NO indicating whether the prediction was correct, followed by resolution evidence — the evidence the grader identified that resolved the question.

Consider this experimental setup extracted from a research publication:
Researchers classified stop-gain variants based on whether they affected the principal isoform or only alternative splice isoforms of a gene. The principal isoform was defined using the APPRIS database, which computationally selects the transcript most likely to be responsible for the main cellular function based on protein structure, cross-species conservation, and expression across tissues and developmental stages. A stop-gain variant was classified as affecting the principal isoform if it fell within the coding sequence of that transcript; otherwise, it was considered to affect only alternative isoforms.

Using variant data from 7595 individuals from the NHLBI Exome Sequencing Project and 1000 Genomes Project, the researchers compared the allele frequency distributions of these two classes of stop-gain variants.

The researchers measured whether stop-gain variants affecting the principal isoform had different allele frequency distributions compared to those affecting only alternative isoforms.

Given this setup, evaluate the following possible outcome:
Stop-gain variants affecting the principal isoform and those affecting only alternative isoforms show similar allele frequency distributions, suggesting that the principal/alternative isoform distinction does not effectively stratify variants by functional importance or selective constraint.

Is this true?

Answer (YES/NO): NO